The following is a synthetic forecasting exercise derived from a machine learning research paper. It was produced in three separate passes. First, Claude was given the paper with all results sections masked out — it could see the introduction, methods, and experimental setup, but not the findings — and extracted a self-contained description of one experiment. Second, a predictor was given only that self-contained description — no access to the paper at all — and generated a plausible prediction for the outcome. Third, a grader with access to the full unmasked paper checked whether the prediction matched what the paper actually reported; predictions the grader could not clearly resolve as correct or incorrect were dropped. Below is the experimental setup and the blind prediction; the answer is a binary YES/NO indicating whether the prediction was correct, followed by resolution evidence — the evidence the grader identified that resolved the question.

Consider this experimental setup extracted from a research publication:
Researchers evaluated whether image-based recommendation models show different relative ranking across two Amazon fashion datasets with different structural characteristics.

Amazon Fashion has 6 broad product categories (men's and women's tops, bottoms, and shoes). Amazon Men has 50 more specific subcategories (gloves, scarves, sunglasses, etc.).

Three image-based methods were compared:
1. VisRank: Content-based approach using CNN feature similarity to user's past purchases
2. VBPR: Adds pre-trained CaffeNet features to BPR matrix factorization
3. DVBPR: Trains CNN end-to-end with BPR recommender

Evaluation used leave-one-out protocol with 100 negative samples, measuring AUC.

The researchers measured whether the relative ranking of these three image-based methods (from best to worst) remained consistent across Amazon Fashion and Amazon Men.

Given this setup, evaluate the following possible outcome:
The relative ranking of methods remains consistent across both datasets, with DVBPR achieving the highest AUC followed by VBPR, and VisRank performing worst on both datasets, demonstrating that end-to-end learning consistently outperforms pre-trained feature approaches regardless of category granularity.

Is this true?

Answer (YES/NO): YES